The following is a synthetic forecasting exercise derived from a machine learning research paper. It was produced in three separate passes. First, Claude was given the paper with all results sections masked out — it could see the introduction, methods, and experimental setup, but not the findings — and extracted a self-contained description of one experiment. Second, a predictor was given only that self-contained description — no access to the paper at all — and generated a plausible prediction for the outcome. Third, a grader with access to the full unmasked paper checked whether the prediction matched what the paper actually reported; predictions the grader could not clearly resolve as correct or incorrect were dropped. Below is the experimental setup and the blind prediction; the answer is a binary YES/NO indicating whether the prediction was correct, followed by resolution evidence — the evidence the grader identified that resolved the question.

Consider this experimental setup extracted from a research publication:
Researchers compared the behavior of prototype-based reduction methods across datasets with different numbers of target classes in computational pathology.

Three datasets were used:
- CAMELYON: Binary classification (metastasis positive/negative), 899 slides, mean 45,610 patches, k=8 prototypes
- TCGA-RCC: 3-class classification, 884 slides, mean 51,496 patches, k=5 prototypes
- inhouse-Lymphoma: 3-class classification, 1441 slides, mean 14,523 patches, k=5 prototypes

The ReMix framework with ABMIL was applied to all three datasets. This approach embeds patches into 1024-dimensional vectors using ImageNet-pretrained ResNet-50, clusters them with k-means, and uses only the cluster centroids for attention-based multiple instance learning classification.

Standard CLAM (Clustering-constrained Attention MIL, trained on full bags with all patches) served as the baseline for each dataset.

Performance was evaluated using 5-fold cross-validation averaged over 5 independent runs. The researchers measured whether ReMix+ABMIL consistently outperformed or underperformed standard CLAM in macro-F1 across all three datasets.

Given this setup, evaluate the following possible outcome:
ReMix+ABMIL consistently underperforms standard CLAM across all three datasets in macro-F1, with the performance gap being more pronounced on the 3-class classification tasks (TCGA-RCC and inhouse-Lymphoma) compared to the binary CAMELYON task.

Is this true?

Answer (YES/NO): NO